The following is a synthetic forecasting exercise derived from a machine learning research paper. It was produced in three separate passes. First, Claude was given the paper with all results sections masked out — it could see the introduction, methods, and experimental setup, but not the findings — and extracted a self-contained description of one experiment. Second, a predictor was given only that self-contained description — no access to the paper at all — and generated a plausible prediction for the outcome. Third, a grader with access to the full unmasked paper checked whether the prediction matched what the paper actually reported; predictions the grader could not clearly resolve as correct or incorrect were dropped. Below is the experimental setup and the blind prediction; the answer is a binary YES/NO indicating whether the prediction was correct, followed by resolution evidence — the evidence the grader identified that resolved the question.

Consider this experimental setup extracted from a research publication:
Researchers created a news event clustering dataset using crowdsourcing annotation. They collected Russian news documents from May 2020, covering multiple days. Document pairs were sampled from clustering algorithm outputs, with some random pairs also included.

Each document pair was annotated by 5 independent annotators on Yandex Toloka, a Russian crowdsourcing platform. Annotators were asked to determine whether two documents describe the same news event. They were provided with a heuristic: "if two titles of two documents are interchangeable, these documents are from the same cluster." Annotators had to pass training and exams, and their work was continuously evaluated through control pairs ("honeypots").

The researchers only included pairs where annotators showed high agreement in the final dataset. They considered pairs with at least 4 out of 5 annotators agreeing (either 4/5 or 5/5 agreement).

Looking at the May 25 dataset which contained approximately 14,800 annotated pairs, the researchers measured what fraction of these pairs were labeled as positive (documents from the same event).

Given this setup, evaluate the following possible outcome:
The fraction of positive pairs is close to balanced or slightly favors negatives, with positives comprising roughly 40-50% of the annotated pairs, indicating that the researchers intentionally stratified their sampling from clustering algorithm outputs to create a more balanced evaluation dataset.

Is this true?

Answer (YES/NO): YES